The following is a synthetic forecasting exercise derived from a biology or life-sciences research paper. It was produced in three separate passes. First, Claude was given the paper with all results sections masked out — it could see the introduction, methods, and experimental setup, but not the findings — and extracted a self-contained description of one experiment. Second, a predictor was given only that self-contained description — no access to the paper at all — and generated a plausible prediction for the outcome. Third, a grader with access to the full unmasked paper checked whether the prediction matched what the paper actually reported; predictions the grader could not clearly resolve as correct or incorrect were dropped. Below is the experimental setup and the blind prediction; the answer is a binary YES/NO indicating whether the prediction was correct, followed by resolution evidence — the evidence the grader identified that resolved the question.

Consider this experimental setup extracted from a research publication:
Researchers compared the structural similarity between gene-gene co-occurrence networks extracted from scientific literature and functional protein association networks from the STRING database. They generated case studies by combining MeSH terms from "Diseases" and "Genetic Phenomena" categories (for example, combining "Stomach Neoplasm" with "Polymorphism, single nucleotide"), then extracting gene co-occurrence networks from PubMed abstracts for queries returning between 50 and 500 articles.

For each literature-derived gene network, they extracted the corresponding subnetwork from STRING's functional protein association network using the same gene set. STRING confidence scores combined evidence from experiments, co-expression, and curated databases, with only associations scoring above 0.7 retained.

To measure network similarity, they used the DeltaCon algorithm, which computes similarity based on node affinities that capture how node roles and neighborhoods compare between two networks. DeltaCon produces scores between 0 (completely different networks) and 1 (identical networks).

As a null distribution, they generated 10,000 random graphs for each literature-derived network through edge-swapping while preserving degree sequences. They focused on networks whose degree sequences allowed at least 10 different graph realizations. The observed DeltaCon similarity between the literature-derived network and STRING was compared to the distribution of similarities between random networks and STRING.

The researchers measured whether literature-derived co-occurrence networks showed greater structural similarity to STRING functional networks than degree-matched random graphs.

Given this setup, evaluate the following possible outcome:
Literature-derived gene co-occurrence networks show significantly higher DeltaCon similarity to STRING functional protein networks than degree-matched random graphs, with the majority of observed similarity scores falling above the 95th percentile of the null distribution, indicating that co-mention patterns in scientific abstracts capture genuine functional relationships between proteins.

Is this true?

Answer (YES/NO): YES